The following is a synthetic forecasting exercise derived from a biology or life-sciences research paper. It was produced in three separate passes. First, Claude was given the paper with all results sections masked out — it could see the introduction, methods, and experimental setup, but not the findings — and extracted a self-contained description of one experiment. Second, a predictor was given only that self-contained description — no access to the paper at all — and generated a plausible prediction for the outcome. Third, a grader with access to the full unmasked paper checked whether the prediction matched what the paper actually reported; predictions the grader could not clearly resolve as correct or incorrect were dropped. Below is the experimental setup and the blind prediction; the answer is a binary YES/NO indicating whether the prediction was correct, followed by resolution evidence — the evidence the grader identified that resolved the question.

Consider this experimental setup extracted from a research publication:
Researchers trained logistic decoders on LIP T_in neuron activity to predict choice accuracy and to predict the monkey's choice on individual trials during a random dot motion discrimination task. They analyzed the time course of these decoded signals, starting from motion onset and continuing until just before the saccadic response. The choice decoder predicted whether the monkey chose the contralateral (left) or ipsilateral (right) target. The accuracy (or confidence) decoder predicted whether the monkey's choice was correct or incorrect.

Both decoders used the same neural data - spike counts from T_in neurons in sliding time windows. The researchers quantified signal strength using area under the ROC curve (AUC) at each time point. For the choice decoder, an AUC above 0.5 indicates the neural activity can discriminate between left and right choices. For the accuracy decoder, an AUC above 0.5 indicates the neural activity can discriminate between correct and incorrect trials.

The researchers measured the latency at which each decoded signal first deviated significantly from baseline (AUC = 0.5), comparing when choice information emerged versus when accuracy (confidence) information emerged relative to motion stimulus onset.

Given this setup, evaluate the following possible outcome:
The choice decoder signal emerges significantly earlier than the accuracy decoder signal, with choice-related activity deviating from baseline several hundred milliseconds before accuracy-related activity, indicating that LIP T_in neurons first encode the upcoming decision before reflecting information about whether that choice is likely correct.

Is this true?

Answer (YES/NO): NO